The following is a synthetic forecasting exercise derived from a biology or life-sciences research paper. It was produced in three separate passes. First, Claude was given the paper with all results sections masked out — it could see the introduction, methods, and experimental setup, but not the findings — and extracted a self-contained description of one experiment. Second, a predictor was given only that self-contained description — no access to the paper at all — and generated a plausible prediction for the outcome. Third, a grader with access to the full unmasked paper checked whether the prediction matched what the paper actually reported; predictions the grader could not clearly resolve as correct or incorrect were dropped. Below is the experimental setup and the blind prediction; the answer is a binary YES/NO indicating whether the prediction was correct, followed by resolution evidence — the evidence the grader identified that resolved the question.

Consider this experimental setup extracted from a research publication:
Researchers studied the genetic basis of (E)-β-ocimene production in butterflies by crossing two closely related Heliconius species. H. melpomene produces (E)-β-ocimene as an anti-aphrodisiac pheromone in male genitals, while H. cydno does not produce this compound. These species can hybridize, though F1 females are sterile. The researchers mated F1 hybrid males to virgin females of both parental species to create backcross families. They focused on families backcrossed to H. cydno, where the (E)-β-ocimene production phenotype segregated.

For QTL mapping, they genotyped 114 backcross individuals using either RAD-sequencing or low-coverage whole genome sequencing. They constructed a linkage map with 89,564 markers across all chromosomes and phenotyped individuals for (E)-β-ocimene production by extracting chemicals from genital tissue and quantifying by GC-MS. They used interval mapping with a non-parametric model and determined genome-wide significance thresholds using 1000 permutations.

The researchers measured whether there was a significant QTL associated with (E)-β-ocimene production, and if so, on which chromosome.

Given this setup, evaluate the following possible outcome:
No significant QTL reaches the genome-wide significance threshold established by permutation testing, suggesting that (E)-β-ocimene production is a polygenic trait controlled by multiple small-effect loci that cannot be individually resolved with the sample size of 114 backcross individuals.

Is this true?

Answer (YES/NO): NO